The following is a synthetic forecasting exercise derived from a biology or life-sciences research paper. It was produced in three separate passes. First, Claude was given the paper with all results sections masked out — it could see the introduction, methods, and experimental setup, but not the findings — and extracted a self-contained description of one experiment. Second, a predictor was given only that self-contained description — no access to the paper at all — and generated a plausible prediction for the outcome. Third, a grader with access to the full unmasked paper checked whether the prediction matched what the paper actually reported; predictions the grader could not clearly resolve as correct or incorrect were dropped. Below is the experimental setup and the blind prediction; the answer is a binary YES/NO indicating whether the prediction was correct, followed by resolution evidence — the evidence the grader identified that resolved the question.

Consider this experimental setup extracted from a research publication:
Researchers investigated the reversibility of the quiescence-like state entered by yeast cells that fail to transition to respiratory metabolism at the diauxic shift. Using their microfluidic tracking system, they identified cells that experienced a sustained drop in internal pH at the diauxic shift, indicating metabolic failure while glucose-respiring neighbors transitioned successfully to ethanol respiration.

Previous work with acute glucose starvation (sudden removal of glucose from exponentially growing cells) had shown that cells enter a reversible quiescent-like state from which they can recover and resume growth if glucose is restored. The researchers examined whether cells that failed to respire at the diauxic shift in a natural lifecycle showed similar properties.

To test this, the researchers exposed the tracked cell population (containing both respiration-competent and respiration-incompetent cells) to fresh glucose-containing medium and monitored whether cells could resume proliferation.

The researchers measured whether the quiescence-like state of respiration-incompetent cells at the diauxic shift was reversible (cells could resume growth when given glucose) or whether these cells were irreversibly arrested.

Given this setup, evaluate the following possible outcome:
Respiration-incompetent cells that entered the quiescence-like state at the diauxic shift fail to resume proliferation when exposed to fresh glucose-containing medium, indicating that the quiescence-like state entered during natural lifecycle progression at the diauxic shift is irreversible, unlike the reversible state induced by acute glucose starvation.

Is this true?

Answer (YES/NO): NO